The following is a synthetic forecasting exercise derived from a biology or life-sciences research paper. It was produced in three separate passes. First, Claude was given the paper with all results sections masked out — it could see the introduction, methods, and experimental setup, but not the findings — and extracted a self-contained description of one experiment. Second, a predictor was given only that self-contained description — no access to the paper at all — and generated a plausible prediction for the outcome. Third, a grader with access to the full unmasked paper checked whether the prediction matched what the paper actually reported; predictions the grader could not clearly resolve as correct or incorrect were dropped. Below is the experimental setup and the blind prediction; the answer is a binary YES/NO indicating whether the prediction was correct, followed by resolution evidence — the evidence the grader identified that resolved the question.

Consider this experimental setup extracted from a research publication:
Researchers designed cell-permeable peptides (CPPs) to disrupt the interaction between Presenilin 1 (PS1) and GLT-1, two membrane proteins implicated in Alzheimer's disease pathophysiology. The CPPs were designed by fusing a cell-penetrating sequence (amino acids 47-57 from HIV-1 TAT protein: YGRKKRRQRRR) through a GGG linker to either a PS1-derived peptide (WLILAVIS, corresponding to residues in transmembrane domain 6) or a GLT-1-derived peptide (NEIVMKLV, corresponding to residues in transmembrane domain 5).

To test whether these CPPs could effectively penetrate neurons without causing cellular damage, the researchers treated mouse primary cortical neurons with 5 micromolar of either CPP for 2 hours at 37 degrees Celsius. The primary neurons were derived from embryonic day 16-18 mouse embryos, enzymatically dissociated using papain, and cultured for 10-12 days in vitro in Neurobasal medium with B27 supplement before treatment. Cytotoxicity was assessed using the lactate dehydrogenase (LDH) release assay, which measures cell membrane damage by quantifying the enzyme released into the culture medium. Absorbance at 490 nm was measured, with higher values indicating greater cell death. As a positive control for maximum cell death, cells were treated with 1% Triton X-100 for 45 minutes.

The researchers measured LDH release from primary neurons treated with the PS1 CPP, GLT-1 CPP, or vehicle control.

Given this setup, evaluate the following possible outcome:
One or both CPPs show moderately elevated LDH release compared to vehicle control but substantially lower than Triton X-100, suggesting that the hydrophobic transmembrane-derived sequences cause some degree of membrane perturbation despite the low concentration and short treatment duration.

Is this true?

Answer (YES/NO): NO